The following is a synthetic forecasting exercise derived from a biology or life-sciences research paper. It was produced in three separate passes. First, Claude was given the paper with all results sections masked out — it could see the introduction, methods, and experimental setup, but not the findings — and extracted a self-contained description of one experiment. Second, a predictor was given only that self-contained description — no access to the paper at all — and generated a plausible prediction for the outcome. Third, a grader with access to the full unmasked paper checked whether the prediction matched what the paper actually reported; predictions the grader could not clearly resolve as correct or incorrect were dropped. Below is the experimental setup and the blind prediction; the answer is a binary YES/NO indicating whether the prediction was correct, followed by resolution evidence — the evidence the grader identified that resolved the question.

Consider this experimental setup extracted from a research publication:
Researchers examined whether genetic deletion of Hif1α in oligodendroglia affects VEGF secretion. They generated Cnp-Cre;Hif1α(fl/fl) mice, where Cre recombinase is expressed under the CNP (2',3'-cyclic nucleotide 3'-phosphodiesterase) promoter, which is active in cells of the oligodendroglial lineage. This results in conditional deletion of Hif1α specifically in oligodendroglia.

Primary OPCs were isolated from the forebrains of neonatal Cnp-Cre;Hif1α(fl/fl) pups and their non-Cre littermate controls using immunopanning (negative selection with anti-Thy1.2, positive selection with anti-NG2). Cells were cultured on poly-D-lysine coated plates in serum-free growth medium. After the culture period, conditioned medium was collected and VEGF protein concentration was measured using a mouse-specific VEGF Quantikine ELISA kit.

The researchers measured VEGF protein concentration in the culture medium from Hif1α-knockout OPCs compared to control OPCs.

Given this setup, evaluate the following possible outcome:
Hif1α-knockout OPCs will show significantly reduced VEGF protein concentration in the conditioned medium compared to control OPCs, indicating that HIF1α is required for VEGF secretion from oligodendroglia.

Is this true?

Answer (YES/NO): NO